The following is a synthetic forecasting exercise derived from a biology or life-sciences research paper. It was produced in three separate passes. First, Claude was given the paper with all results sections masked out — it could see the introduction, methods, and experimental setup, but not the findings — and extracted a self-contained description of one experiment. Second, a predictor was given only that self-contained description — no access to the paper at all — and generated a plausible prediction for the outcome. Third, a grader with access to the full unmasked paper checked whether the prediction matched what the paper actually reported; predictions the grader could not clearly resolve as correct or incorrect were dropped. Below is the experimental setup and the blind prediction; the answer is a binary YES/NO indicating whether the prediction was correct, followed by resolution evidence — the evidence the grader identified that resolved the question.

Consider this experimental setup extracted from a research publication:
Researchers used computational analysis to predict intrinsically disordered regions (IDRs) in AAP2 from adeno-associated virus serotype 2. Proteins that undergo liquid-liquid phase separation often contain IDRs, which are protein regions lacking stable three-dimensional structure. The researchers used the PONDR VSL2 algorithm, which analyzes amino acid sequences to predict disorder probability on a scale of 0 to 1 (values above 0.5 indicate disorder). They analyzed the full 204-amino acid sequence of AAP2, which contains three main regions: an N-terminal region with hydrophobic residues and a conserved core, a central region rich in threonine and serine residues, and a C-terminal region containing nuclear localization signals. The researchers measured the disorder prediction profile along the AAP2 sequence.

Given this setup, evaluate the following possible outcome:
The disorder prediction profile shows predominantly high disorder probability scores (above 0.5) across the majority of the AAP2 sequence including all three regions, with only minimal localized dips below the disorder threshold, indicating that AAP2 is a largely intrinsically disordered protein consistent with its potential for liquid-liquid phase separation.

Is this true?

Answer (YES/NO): NO